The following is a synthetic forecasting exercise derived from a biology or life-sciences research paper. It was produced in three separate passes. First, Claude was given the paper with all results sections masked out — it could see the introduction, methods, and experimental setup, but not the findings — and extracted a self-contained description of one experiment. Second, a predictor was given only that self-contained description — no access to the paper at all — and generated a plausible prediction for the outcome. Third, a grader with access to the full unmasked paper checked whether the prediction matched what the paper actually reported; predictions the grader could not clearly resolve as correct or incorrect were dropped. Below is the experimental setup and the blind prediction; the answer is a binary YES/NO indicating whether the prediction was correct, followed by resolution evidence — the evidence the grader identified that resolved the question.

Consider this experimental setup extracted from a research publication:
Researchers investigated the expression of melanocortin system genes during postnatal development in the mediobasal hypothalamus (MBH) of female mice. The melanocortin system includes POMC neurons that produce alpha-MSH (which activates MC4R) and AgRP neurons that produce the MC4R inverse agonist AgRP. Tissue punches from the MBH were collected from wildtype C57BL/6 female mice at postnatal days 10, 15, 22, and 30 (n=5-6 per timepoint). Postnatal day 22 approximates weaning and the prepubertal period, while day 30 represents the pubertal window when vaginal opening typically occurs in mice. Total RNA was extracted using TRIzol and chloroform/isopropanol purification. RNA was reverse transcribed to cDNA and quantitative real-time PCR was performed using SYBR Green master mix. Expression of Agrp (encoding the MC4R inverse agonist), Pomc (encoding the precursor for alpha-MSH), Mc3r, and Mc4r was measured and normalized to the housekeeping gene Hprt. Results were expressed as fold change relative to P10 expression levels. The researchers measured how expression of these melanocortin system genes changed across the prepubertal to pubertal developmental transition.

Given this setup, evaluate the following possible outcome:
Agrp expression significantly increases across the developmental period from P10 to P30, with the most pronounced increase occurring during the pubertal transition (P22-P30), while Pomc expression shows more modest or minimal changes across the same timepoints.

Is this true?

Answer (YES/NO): NO